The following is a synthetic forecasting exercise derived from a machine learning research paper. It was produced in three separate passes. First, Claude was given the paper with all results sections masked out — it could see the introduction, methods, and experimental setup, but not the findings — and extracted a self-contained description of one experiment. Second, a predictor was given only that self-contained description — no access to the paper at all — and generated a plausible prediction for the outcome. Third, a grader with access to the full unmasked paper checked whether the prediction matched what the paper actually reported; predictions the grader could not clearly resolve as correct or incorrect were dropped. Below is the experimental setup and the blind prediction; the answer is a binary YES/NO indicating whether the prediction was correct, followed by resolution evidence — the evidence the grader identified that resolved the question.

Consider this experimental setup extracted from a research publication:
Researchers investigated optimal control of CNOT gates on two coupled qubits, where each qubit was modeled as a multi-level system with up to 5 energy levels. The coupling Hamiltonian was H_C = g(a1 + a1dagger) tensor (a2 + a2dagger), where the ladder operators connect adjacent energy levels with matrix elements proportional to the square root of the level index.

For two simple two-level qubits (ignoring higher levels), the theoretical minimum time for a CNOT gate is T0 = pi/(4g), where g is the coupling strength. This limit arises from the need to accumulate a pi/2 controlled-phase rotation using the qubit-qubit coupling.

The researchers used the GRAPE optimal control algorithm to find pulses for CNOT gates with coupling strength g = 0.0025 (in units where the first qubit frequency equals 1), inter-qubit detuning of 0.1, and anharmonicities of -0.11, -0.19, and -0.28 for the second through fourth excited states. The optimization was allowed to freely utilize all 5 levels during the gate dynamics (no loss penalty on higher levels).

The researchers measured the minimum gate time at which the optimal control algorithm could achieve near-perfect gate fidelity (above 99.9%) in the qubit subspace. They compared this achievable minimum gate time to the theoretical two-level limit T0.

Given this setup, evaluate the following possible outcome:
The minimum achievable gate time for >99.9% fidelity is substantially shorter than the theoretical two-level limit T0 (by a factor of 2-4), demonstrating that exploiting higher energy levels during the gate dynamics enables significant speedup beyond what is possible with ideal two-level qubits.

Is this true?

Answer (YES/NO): YES